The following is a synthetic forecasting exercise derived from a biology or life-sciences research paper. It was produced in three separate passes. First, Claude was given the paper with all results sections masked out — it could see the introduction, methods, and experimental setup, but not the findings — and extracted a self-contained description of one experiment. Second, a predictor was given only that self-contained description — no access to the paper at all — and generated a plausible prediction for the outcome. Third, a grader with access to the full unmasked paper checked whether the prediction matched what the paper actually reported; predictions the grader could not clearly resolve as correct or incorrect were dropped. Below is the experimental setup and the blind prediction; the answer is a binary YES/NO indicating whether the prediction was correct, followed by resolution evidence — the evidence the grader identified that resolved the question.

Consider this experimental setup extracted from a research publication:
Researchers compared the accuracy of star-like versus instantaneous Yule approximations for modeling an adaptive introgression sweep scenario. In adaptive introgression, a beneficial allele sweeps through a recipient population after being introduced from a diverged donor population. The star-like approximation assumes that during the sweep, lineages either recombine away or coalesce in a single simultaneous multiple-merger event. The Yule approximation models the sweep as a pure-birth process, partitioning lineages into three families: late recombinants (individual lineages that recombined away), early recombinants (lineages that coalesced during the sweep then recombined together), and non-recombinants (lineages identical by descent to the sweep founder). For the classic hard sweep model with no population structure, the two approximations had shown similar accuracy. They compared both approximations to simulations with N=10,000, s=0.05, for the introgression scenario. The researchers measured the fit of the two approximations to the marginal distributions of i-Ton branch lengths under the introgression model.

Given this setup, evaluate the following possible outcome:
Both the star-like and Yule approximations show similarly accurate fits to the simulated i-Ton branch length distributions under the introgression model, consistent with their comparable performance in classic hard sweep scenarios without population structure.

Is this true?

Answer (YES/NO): NO